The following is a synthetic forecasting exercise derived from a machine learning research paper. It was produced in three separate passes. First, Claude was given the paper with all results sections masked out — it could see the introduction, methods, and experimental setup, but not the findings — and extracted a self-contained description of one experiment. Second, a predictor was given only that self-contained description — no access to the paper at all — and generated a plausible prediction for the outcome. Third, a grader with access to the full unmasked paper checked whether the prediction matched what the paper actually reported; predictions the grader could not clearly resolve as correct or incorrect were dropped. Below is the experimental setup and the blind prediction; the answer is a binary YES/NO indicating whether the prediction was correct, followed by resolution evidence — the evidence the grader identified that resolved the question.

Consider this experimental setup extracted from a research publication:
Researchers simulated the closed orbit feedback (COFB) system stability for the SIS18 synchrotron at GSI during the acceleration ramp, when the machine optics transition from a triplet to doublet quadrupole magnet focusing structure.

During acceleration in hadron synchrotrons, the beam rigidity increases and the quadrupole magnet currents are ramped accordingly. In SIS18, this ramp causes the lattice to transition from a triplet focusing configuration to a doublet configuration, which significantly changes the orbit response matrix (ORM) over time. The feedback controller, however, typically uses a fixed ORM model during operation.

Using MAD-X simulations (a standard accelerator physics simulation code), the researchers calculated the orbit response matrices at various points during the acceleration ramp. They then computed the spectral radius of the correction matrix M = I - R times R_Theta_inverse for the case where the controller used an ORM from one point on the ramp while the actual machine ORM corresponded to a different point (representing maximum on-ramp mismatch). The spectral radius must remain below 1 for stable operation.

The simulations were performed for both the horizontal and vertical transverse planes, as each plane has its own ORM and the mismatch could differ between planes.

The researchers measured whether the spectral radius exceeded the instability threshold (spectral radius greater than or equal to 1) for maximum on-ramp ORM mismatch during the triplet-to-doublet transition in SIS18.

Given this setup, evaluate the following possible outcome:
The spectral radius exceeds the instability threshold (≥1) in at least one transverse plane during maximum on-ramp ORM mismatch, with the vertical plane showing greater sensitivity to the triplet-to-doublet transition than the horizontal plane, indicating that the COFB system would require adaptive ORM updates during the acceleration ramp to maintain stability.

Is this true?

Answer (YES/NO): NO